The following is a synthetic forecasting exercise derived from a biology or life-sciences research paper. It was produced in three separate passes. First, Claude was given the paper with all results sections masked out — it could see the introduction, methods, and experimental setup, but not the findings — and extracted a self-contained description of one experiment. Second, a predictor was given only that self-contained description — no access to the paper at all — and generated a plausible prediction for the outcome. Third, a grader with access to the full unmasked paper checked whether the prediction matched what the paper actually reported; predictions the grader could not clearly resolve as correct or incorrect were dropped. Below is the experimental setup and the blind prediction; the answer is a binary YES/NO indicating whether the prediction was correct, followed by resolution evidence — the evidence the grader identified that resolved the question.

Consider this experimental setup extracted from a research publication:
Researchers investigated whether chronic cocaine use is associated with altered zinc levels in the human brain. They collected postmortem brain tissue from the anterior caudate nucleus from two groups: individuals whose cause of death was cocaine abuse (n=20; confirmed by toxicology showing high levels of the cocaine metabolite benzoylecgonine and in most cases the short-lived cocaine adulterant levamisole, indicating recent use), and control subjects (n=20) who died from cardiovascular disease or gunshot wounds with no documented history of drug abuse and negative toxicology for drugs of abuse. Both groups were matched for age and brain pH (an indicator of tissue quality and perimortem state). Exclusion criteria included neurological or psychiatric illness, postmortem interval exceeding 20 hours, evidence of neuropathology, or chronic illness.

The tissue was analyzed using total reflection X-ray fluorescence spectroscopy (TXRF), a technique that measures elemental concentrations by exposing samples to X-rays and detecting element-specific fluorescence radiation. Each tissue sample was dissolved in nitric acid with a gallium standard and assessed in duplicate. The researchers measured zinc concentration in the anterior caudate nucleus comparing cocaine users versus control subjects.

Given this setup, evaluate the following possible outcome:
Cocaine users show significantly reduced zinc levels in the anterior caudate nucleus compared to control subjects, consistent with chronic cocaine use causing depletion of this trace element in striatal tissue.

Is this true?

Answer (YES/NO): YES